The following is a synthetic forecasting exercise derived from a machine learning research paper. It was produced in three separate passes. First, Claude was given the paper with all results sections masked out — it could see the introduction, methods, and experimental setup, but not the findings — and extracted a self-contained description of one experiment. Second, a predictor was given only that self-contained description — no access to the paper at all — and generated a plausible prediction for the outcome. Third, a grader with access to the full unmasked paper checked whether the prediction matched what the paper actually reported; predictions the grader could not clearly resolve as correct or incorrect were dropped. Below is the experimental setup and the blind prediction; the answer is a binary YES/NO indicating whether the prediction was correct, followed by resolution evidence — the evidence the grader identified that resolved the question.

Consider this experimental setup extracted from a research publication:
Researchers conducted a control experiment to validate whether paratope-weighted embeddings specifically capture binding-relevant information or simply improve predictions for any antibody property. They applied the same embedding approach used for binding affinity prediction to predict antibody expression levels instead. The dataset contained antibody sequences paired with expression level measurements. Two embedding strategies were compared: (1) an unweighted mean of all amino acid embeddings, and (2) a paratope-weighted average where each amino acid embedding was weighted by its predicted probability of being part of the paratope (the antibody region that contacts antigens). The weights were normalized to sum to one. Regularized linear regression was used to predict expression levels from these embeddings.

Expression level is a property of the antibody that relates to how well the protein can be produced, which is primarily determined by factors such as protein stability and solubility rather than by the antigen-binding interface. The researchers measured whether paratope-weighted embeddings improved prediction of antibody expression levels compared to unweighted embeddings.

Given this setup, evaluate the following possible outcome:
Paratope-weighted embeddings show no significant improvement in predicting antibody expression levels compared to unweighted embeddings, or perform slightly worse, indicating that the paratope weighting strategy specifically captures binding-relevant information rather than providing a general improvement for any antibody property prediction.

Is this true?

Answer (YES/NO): YES